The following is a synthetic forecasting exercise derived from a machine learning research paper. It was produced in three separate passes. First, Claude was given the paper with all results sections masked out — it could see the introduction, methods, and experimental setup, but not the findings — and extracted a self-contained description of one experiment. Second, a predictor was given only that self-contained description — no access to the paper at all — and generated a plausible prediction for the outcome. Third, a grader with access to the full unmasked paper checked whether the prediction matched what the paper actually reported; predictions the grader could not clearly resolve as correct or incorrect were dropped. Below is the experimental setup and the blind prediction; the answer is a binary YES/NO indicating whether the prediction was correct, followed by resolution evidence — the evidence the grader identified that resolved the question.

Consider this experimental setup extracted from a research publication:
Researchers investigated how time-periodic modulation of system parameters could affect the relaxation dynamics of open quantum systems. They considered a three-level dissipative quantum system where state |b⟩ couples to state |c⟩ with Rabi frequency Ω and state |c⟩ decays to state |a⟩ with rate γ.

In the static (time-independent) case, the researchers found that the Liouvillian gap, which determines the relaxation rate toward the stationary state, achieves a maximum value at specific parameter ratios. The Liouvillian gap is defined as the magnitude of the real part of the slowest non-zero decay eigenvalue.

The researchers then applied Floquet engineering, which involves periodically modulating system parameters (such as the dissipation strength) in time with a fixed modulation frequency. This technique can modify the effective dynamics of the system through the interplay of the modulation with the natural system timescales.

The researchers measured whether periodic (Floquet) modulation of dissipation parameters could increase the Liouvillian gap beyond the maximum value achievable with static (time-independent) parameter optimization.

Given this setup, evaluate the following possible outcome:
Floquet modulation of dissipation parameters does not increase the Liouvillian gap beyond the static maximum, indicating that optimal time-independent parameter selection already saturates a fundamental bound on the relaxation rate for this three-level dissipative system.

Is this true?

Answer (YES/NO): NO